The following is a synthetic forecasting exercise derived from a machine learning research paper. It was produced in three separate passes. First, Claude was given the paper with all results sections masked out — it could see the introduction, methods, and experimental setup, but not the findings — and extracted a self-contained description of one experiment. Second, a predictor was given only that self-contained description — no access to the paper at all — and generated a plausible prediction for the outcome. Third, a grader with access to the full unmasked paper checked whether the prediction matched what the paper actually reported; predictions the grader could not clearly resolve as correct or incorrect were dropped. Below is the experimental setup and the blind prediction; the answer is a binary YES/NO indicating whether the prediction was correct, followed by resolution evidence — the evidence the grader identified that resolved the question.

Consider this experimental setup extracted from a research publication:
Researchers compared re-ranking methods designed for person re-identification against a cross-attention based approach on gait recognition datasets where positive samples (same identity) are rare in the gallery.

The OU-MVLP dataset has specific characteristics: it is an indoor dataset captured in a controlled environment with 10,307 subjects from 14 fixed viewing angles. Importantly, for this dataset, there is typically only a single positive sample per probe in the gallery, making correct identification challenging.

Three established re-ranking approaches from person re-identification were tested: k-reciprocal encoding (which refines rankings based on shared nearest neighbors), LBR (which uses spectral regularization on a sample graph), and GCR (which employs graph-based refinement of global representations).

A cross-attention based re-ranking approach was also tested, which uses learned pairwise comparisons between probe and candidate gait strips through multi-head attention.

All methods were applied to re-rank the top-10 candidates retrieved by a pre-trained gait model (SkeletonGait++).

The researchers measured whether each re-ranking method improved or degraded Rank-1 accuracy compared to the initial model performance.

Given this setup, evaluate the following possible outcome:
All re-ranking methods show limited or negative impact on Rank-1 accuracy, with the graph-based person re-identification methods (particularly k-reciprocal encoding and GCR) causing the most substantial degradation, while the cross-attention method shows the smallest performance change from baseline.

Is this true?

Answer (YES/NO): NO